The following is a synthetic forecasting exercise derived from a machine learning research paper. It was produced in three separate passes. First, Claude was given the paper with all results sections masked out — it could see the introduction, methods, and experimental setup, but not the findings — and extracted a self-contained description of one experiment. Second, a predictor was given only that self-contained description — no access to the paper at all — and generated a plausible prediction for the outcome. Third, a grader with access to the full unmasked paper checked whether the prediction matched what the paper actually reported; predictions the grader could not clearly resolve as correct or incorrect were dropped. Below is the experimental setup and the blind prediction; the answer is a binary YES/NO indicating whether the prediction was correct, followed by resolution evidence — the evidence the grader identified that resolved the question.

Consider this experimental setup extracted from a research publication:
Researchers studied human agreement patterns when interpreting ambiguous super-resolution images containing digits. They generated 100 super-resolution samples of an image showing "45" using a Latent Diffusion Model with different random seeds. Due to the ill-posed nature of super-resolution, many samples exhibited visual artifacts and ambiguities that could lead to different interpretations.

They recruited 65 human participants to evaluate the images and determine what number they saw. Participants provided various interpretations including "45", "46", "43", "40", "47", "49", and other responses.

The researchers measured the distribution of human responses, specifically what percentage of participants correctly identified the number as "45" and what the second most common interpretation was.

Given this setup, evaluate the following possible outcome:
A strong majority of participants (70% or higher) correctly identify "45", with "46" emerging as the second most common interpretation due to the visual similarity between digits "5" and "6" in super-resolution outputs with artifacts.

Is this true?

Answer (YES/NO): NO